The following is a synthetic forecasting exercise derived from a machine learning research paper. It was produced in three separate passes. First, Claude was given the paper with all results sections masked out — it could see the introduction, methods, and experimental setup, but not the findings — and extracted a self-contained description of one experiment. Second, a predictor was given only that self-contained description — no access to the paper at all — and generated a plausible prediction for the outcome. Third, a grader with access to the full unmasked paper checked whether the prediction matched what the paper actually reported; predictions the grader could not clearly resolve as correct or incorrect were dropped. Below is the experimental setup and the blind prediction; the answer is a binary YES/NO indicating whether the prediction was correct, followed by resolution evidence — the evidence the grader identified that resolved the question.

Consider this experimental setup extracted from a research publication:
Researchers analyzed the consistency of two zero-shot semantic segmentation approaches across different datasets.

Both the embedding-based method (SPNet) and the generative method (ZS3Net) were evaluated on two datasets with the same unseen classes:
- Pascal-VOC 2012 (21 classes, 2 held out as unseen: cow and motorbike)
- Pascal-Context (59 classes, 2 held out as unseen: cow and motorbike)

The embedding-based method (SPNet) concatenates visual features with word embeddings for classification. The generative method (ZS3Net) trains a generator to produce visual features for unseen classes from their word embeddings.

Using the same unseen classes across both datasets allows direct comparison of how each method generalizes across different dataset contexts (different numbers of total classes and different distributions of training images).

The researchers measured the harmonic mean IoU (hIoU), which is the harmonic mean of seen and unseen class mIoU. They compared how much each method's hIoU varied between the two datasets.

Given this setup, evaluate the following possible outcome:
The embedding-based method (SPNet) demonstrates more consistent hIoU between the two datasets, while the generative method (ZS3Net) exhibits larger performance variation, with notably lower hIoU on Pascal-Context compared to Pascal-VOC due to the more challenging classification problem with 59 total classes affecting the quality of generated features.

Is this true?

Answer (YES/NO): YES